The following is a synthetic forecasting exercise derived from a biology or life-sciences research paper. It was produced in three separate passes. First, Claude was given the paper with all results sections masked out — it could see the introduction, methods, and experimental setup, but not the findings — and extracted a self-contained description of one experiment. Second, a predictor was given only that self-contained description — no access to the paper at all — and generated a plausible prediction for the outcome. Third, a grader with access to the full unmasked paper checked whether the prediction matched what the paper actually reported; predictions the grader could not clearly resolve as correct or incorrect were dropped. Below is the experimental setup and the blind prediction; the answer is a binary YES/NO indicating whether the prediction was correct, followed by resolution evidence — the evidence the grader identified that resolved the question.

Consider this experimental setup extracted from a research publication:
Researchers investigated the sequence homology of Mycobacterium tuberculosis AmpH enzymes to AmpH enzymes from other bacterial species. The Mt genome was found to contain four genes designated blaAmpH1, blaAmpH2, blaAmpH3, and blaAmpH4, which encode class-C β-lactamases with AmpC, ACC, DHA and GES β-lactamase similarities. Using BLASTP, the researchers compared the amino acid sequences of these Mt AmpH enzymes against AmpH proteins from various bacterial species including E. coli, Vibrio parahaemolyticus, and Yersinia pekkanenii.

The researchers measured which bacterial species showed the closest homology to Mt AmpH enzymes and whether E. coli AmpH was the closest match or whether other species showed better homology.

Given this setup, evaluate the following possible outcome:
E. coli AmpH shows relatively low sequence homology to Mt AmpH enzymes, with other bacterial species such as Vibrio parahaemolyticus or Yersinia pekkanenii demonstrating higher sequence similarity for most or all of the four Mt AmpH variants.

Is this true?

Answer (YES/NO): YES